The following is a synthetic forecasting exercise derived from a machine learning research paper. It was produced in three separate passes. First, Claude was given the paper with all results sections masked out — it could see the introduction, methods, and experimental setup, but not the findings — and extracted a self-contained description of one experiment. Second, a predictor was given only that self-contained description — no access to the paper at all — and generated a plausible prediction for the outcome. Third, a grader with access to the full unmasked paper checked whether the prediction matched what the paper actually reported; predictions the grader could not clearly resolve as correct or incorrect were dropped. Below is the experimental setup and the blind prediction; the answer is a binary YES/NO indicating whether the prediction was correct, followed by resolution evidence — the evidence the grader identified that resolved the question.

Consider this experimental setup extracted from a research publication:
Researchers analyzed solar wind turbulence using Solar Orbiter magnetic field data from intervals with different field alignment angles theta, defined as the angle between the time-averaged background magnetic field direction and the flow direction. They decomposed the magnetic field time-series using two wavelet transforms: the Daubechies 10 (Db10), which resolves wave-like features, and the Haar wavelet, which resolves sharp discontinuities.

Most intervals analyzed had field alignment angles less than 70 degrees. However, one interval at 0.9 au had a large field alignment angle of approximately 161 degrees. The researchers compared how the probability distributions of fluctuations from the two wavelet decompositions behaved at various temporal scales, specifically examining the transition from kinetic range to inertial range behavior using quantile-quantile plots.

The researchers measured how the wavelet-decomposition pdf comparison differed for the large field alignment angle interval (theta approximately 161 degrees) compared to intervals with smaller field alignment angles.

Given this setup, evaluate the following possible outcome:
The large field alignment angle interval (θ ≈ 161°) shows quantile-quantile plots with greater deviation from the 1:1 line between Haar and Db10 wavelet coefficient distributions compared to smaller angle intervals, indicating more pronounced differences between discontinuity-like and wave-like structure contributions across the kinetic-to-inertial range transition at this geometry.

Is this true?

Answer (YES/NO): YES